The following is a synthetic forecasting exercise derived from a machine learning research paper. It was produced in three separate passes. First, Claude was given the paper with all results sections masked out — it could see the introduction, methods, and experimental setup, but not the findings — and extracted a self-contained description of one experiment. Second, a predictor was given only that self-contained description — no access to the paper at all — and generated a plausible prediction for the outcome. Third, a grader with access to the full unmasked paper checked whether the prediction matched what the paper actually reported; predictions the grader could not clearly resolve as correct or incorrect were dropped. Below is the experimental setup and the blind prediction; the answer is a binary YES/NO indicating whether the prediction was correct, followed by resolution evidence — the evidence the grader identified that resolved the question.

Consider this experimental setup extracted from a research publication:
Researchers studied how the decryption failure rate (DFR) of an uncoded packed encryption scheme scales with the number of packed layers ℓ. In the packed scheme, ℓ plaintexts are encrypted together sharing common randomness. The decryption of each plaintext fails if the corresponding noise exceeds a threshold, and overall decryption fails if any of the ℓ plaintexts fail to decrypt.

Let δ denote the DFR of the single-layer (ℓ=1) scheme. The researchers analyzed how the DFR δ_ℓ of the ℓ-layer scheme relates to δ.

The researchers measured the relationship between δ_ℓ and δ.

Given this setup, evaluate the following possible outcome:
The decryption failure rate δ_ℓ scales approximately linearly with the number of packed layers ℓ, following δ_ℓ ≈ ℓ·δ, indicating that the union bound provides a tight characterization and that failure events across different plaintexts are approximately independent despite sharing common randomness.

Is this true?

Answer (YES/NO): YES